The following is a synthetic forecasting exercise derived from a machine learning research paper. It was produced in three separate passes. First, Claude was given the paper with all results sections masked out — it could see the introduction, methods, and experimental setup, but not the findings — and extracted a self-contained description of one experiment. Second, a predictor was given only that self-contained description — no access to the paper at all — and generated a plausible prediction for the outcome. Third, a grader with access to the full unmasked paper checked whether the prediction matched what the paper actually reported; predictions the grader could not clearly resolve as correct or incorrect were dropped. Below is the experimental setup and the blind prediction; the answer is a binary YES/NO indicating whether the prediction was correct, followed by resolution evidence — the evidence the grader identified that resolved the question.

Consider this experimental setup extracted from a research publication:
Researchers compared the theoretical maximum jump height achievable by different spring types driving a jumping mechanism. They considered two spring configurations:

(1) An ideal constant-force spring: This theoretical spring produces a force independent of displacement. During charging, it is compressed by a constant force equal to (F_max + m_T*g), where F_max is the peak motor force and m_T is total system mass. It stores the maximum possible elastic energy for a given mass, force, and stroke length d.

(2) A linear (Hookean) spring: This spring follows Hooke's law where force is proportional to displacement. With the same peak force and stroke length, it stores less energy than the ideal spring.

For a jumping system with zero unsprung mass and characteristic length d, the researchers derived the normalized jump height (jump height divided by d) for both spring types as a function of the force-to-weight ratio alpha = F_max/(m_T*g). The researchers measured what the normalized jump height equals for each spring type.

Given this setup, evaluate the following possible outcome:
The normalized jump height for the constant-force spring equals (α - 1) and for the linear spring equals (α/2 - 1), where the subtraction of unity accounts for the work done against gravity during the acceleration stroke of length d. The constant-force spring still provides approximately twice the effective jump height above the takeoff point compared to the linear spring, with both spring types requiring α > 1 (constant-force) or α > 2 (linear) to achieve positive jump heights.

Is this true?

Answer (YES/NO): NO